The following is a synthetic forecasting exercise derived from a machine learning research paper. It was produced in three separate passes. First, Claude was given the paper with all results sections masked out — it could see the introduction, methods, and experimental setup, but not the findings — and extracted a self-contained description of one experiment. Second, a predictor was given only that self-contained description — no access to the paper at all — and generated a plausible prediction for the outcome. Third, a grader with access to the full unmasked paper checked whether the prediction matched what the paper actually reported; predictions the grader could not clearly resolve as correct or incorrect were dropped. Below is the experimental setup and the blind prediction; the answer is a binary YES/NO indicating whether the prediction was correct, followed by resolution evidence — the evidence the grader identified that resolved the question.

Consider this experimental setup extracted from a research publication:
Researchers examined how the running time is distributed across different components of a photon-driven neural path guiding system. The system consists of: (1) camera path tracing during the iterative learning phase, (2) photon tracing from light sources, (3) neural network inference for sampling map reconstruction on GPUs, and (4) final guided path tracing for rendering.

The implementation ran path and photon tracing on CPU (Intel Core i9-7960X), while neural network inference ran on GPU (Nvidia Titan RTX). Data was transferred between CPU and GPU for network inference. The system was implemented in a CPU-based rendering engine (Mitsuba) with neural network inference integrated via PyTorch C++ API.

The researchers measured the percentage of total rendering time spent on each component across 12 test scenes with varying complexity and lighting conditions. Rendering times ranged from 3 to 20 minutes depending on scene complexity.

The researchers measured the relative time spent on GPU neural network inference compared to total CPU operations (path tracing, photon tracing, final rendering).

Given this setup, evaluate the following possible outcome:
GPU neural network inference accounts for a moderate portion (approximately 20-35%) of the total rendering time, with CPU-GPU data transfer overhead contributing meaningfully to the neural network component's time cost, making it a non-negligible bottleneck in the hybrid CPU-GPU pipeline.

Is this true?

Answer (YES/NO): NO